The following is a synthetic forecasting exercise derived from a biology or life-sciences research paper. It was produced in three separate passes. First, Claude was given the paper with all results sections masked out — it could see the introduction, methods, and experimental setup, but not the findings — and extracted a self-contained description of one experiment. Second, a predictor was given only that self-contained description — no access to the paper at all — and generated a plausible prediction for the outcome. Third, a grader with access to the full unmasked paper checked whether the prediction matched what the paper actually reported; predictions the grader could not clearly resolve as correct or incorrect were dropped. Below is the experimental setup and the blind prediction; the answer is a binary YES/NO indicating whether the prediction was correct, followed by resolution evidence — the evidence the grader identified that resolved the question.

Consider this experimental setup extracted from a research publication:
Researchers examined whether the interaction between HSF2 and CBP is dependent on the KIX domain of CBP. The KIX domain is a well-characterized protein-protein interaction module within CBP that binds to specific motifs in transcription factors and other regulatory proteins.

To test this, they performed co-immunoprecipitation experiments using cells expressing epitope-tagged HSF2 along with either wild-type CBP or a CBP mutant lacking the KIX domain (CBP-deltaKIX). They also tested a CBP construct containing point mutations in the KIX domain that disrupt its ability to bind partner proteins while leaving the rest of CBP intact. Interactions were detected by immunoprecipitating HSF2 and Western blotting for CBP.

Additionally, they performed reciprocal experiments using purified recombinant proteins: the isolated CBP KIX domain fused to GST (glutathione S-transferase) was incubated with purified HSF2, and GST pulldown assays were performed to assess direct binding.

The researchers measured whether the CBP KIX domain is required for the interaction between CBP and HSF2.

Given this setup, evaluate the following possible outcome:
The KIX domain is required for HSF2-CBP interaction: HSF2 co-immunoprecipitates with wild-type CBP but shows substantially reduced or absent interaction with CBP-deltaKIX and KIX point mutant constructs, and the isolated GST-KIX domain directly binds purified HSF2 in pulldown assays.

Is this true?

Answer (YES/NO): NO